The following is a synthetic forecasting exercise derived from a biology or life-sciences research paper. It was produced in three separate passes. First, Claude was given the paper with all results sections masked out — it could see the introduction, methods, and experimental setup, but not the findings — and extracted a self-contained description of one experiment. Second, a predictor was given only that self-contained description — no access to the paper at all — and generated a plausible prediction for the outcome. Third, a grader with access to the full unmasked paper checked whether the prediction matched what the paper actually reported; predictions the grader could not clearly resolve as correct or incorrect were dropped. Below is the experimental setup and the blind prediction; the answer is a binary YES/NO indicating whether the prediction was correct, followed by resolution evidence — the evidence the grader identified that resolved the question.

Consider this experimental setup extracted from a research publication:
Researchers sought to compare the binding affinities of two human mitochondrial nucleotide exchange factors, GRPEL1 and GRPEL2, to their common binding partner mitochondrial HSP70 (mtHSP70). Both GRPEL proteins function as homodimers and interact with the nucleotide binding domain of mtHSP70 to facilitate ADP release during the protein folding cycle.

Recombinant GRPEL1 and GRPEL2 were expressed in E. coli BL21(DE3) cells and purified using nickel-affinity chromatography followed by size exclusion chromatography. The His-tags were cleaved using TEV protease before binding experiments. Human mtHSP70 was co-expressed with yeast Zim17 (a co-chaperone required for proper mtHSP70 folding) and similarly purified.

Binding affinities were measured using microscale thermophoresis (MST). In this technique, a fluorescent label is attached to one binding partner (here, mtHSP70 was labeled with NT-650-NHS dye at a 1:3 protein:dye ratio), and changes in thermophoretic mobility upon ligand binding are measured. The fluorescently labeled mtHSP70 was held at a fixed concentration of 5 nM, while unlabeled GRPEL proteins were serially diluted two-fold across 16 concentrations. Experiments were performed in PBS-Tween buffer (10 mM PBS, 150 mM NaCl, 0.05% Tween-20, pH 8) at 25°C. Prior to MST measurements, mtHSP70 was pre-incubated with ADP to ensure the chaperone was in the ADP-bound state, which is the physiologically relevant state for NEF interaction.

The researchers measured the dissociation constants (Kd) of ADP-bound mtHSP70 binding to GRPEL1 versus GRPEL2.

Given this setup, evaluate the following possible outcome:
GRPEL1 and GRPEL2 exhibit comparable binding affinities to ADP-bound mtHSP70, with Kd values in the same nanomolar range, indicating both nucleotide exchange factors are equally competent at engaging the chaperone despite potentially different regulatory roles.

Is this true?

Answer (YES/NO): NO